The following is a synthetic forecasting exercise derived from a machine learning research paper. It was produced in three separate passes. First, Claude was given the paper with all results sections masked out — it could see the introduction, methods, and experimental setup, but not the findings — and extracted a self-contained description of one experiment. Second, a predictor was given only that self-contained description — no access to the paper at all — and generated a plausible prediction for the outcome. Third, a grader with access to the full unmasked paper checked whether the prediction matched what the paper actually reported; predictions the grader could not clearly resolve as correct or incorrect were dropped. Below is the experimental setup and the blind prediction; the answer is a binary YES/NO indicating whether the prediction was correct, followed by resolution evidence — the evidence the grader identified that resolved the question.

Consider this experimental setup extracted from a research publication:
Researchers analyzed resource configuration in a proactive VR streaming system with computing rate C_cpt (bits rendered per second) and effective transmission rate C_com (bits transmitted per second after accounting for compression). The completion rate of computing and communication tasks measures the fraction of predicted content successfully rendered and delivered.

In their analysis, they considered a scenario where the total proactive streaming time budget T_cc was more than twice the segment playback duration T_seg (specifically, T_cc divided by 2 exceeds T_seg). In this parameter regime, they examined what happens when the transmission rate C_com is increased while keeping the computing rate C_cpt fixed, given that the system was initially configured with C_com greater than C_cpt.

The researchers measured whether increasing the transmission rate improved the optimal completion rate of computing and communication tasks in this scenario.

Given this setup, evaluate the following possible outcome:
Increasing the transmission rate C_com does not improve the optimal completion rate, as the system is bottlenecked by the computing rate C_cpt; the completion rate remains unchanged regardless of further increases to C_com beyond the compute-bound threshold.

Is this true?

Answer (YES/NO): YES